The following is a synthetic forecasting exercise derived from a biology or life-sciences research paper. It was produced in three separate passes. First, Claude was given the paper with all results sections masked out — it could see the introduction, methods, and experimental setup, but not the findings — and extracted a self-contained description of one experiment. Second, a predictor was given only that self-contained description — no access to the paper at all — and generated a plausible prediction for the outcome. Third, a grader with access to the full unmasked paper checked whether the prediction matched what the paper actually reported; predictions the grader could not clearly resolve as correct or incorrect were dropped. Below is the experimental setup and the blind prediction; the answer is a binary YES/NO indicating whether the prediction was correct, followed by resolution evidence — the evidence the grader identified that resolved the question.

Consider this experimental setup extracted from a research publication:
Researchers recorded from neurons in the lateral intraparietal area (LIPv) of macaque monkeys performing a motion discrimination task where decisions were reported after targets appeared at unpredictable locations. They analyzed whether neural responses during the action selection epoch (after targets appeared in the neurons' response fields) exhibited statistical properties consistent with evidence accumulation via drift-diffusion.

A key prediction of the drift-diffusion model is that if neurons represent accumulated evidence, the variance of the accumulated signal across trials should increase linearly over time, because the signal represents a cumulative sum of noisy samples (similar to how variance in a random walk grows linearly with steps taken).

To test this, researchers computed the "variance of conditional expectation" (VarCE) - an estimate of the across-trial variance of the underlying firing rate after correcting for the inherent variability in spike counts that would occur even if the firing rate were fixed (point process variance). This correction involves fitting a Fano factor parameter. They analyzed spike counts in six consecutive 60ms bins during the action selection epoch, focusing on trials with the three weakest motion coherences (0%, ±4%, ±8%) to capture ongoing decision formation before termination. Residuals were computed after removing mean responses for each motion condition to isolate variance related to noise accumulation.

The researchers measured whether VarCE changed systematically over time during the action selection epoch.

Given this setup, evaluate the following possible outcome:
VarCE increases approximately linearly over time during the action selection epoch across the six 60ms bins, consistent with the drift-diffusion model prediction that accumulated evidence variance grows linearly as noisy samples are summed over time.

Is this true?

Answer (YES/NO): YES